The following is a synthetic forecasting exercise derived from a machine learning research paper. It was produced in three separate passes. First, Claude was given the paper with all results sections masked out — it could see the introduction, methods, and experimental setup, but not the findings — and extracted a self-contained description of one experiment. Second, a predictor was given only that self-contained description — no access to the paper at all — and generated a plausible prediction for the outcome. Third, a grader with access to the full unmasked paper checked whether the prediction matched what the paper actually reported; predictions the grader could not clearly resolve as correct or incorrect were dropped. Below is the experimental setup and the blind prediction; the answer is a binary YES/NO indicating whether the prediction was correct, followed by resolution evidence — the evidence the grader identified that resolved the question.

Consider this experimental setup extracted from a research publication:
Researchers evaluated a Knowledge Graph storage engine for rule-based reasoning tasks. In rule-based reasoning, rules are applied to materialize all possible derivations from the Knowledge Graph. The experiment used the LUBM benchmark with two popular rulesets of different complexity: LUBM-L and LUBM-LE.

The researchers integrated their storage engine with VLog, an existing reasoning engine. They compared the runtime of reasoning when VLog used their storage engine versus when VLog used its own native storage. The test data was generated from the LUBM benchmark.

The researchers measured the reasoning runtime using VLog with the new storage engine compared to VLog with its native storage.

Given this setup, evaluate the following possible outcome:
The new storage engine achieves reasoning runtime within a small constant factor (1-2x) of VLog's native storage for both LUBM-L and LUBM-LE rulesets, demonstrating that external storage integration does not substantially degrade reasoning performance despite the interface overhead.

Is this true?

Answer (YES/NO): NO